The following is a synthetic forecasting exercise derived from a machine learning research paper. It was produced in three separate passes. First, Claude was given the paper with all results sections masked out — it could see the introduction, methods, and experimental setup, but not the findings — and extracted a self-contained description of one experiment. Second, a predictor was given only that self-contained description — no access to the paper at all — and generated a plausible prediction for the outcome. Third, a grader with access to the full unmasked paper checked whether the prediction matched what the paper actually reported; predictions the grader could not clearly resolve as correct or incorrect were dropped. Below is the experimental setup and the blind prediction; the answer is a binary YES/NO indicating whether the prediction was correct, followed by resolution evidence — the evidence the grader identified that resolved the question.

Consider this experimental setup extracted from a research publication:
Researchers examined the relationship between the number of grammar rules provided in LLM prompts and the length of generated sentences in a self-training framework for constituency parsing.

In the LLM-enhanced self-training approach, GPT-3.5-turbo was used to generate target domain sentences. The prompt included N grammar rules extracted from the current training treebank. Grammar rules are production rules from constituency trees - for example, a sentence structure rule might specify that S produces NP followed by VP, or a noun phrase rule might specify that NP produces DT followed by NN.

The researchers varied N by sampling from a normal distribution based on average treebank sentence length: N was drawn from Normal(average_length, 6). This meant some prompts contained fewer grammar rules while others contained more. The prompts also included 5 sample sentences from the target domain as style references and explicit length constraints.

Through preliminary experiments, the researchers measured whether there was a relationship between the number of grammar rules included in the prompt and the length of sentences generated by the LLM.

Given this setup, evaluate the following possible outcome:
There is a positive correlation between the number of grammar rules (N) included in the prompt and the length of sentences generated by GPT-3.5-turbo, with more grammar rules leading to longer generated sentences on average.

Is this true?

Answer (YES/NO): YES